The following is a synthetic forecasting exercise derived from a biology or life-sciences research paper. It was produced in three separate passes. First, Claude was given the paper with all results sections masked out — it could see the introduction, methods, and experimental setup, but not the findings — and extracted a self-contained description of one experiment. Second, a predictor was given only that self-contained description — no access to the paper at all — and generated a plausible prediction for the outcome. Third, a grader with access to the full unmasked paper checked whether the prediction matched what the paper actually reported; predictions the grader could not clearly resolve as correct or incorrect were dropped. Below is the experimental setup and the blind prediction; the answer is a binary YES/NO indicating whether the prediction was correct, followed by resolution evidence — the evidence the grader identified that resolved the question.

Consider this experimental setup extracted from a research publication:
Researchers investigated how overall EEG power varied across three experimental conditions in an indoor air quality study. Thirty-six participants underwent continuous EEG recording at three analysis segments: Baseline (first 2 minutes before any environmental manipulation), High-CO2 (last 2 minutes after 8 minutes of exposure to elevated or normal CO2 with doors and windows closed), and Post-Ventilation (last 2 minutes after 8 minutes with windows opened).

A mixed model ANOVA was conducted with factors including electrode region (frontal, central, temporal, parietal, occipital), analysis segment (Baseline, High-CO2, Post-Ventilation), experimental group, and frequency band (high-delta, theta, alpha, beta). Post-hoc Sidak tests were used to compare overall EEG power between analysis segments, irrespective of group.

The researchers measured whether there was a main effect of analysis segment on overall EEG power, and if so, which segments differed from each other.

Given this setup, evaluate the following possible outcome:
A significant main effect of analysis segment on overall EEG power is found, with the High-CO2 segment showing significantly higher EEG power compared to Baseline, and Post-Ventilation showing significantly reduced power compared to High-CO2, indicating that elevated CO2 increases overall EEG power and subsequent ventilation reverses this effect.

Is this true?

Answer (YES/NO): NO